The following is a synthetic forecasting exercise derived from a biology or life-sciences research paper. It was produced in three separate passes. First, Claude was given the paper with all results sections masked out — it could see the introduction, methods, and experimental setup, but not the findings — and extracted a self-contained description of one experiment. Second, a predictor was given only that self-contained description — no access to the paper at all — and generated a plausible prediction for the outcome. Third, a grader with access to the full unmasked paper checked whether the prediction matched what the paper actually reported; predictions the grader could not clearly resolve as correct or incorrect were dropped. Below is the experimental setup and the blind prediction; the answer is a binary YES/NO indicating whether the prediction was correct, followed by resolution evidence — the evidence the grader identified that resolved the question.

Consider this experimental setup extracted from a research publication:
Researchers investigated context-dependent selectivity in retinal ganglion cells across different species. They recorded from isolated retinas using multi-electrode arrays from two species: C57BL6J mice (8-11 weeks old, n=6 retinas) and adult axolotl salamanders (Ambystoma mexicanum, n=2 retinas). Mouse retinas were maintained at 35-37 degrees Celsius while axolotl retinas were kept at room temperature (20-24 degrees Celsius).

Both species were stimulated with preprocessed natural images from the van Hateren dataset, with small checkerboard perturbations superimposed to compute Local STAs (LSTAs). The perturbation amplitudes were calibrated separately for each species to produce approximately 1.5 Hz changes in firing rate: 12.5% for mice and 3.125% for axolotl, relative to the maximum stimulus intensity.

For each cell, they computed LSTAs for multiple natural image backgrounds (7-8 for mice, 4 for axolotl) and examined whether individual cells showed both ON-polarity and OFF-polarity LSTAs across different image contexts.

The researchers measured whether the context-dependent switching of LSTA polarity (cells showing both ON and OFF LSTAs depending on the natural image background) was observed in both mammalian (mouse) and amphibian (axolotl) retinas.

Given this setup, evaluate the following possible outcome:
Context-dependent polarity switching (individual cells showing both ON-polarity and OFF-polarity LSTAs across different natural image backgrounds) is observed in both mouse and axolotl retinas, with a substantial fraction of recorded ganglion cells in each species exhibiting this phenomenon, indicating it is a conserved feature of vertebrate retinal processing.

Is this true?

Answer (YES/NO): YES